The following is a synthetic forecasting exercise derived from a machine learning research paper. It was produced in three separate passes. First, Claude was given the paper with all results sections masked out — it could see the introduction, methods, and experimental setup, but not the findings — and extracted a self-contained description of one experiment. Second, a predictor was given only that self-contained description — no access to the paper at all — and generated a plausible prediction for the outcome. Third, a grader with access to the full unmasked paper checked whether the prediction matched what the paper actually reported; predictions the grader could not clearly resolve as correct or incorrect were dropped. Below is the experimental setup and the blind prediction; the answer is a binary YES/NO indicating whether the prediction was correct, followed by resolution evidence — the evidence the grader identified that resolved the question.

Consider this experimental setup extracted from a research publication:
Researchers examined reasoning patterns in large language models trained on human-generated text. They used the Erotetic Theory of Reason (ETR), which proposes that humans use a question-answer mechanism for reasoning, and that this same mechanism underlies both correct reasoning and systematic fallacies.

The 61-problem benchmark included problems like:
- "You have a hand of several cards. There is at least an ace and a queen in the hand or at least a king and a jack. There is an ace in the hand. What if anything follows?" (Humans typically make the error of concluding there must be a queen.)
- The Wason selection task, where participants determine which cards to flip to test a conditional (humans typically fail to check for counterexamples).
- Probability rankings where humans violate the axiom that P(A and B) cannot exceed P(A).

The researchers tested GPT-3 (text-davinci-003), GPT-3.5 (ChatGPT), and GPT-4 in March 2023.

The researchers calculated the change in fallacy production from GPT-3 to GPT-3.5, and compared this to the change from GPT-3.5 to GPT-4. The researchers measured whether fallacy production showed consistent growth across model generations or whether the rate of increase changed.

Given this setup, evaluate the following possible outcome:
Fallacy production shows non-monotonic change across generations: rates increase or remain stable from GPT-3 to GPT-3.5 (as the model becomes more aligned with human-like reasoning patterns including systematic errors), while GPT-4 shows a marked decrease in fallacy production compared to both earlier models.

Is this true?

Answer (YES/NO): NO